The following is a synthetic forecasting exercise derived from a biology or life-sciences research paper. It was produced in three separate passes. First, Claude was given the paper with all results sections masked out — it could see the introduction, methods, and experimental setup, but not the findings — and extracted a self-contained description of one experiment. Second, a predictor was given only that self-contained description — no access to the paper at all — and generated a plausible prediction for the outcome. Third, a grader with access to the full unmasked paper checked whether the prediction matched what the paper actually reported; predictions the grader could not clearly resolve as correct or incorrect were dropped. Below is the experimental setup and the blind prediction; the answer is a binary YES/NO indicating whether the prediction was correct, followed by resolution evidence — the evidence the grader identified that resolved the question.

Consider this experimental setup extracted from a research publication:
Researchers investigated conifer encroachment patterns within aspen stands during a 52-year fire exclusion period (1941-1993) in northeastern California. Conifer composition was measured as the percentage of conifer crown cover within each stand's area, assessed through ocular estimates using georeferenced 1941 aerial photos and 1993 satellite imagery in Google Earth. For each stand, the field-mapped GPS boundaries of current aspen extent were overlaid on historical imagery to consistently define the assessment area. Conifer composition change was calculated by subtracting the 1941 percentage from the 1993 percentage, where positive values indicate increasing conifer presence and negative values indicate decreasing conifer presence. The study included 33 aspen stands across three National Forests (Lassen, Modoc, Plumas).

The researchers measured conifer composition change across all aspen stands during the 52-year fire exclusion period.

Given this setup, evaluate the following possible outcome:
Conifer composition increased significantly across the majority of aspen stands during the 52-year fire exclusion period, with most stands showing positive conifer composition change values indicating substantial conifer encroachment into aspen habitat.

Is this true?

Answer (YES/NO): YES